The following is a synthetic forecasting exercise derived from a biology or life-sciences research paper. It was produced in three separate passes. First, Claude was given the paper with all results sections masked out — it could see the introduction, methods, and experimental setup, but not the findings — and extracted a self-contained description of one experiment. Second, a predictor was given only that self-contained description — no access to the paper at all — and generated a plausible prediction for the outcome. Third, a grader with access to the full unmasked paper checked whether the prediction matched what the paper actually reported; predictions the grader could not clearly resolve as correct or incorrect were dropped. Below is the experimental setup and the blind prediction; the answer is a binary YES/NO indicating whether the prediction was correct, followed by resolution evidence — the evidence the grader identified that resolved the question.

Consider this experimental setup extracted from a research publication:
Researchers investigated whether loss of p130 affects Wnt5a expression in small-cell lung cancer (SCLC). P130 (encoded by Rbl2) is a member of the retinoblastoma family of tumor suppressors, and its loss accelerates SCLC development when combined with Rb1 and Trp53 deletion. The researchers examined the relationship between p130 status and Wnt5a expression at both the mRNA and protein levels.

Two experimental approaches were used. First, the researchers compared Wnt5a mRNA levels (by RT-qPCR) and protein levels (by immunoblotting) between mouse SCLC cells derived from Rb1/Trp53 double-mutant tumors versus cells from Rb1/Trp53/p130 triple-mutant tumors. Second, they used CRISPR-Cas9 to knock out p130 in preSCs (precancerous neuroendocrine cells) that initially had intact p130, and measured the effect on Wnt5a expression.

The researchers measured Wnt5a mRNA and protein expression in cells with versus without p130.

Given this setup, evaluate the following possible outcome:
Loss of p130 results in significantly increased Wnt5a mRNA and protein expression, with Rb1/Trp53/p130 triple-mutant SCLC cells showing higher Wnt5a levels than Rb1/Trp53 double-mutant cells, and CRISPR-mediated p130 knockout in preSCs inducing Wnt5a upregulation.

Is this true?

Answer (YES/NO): YES